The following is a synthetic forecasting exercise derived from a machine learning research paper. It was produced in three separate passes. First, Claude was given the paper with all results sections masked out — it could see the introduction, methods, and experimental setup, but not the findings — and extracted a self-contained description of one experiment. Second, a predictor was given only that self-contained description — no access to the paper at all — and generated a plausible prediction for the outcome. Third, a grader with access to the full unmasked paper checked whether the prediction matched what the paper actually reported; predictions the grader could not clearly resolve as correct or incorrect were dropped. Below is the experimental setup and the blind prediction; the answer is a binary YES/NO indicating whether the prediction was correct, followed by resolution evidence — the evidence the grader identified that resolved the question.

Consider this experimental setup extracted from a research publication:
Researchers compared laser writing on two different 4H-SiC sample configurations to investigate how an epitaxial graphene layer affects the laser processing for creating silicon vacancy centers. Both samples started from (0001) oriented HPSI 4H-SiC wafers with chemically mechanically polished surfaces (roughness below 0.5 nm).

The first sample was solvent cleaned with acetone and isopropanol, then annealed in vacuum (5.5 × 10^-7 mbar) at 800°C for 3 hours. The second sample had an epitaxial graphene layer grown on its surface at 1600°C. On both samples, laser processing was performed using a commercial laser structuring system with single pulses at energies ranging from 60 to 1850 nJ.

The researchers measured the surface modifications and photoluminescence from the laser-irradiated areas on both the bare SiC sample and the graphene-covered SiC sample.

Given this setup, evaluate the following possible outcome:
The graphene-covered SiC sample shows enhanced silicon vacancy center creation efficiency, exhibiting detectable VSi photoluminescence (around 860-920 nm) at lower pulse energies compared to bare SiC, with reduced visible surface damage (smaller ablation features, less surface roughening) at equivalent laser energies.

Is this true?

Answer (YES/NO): NO